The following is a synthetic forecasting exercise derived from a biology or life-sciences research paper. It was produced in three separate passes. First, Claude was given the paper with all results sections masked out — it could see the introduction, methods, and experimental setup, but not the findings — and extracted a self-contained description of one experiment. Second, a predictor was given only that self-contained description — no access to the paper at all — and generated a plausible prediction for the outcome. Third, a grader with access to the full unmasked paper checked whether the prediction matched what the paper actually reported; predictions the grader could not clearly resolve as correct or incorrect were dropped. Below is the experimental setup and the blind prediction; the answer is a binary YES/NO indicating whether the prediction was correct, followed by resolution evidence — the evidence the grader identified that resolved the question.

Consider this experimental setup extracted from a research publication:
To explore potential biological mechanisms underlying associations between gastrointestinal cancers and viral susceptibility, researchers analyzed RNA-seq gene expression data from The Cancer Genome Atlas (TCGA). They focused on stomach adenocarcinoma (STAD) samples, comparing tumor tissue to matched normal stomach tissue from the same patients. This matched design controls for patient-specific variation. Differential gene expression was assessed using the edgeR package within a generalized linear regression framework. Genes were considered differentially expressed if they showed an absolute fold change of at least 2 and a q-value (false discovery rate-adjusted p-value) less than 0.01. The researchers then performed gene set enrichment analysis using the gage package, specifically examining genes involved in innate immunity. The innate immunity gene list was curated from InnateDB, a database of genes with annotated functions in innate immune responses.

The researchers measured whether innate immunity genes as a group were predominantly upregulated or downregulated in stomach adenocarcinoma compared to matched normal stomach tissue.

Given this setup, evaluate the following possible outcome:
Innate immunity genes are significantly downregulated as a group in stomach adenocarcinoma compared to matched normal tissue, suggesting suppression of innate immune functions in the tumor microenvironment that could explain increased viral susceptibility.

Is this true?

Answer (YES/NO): NO